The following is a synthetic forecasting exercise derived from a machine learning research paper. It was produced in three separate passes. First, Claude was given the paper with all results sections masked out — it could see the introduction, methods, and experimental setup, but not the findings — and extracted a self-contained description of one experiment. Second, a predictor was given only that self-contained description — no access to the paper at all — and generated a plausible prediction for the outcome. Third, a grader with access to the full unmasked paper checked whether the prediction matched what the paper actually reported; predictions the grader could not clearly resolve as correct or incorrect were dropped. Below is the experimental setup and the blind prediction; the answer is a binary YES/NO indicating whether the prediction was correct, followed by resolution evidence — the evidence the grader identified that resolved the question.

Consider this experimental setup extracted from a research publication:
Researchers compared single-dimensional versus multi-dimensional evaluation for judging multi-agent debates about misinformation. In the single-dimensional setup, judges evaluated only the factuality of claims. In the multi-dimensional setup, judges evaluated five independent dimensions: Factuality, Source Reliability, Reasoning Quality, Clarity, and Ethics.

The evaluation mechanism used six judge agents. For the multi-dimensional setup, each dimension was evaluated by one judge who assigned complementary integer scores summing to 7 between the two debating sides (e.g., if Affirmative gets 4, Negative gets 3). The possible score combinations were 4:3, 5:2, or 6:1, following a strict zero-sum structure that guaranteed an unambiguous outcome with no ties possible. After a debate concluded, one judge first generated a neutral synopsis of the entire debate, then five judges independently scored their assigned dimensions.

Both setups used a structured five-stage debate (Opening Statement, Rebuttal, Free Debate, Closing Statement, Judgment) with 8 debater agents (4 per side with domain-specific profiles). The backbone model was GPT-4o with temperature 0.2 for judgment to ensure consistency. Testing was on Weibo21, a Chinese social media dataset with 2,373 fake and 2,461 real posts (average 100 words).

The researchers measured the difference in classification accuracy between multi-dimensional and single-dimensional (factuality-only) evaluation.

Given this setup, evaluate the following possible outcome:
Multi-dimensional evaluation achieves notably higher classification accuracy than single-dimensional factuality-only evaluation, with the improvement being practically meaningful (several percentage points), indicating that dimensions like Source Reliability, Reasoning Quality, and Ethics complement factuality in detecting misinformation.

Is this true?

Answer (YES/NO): YES